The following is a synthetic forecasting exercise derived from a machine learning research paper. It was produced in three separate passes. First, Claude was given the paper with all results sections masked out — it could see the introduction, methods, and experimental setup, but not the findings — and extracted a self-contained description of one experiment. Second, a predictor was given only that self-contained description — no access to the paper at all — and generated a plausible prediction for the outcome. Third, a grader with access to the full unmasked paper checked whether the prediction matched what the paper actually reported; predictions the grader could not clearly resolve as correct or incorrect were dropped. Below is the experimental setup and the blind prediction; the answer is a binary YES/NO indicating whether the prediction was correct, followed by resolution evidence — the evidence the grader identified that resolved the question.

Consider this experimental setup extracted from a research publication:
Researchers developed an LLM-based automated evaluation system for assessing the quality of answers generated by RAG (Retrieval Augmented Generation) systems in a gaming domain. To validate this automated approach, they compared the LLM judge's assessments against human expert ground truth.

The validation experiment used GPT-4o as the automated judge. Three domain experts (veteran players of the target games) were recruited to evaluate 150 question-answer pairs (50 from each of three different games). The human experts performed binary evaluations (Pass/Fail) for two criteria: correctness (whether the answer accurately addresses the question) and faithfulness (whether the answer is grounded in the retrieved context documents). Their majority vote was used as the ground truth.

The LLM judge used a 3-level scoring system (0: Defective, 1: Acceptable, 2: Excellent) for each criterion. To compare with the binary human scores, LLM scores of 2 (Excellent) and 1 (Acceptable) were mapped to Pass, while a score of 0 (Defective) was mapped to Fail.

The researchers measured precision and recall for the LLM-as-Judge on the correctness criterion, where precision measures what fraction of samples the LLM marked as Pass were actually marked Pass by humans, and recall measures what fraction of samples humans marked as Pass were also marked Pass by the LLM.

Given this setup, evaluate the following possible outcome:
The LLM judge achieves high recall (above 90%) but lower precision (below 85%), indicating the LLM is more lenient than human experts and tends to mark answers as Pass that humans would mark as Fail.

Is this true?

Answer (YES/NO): NO